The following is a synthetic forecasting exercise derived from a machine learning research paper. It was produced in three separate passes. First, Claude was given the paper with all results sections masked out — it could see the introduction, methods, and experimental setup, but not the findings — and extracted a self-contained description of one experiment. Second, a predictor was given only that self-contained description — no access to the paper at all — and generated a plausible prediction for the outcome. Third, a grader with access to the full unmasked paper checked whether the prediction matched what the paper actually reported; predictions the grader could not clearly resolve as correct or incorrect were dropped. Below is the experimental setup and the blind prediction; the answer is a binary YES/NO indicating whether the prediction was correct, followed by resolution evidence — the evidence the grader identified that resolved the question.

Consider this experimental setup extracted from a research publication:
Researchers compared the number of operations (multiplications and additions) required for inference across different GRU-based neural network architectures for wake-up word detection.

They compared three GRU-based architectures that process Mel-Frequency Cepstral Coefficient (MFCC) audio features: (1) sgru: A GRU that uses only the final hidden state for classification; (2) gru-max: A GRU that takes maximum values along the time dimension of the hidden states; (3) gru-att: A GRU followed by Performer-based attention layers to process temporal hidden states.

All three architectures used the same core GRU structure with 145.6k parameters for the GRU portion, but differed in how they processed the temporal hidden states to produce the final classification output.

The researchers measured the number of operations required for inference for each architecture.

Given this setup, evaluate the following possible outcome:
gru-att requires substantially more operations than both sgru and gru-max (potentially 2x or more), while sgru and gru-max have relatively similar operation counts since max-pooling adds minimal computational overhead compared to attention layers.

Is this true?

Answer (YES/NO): NO